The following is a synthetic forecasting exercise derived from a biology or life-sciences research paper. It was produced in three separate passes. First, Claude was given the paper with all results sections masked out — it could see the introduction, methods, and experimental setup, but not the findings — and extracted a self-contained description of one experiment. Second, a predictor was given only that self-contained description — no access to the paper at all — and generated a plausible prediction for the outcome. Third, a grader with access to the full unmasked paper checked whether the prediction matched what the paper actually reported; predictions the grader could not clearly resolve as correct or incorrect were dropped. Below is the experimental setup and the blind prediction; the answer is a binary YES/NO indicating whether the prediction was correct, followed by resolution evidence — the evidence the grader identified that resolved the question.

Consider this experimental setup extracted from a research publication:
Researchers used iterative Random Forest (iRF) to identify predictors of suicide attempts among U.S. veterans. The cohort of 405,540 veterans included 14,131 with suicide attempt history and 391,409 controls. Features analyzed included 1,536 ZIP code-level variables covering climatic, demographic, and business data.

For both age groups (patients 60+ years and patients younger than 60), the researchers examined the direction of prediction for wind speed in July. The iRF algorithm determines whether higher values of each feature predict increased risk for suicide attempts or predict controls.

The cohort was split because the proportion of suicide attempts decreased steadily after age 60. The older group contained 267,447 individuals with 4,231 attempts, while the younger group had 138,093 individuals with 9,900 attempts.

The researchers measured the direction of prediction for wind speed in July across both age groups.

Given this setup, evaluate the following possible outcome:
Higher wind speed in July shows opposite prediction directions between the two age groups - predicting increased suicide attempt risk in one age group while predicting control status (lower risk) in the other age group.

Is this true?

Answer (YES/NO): YES